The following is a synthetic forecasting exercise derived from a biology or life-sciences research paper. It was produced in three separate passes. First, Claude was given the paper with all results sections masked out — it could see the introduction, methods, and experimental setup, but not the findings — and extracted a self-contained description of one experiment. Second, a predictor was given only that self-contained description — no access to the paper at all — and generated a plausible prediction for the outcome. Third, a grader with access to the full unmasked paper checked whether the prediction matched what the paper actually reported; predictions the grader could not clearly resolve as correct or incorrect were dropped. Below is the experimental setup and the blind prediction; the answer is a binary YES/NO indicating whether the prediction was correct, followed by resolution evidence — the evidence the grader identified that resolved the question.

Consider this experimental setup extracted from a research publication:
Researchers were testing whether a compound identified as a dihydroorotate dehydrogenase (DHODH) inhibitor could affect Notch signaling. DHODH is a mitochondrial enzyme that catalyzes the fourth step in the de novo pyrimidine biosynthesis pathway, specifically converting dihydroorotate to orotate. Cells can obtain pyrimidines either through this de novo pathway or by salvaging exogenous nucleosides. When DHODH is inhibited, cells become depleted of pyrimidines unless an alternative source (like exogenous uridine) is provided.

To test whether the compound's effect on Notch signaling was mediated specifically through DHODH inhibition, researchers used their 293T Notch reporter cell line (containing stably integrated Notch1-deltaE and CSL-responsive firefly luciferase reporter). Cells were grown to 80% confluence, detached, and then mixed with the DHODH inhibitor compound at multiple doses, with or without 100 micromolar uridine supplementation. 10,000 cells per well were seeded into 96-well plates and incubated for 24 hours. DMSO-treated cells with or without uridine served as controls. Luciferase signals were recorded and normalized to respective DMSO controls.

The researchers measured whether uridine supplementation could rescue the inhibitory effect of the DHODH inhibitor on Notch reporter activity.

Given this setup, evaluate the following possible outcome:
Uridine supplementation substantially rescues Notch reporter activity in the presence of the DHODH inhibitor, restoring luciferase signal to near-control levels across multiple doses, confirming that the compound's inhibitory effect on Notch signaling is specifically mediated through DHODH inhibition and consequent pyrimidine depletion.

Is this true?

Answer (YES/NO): YES